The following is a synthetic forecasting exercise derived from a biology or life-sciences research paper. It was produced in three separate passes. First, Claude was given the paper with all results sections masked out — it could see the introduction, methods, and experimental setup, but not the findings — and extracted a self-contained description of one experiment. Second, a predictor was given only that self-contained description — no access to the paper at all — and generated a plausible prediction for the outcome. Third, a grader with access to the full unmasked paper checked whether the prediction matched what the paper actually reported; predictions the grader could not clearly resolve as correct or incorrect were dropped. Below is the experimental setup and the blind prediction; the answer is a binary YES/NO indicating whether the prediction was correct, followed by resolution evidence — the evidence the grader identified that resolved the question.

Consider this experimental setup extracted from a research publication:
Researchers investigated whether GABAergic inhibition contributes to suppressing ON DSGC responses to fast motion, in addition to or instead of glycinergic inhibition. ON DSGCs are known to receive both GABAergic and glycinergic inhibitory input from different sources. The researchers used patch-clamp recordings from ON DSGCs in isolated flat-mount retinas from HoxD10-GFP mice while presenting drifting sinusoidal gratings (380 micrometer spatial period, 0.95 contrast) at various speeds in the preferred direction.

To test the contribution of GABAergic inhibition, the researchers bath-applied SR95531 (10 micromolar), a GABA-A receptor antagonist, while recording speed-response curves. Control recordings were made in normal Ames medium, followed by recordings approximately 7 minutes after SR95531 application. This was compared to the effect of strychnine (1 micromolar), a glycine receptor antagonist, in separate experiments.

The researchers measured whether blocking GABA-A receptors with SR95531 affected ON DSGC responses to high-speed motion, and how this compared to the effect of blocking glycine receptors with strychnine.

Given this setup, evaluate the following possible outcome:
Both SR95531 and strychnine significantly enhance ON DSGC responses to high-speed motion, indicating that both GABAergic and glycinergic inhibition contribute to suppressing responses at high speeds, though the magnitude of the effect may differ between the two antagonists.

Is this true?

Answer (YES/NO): NO